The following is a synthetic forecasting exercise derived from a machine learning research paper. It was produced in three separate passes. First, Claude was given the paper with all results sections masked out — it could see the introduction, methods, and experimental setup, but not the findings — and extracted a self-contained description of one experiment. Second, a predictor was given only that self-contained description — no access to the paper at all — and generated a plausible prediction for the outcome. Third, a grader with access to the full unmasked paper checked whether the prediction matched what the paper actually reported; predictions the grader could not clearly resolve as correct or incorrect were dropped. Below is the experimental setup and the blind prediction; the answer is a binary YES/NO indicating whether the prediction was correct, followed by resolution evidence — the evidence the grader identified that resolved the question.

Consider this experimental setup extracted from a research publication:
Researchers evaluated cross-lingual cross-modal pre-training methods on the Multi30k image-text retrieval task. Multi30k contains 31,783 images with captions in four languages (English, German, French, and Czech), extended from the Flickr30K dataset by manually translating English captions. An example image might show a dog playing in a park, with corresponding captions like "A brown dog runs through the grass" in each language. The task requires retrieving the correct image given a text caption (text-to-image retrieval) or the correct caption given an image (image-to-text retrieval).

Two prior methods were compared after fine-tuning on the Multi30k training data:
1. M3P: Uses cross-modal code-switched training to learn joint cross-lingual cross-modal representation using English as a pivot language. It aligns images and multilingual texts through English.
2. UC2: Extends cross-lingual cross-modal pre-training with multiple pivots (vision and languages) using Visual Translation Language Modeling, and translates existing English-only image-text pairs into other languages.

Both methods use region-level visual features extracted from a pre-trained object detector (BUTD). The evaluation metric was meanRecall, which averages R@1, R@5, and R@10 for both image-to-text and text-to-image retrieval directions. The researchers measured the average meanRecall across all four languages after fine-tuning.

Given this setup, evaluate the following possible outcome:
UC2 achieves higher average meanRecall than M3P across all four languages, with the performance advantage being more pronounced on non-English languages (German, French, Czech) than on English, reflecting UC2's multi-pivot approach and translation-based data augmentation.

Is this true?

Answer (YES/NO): YES